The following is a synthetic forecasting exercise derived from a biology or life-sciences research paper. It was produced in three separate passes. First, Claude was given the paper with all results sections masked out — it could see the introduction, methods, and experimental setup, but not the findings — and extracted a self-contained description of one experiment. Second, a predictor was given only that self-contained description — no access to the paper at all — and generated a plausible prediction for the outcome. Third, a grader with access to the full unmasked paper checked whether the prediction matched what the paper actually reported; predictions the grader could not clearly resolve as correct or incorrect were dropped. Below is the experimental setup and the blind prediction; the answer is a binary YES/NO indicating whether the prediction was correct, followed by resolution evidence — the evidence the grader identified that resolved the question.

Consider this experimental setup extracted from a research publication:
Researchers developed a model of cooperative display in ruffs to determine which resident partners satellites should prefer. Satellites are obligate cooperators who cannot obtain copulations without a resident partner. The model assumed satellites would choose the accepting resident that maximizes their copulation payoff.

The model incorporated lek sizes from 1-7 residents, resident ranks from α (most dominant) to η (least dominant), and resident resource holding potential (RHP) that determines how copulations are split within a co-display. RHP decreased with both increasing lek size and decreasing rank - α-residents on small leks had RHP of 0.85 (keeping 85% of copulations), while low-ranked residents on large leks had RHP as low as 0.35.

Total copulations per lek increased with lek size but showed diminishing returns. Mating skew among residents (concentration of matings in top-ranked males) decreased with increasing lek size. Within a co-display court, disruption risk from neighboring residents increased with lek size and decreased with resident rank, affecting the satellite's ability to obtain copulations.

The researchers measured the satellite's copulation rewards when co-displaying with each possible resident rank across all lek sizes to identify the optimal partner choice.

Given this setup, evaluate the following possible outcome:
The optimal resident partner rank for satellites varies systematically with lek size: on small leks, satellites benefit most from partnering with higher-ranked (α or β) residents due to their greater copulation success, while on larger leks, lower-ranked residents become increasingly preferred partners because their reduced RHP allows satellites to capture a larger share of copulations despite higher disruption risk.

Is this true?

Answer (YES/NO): NO